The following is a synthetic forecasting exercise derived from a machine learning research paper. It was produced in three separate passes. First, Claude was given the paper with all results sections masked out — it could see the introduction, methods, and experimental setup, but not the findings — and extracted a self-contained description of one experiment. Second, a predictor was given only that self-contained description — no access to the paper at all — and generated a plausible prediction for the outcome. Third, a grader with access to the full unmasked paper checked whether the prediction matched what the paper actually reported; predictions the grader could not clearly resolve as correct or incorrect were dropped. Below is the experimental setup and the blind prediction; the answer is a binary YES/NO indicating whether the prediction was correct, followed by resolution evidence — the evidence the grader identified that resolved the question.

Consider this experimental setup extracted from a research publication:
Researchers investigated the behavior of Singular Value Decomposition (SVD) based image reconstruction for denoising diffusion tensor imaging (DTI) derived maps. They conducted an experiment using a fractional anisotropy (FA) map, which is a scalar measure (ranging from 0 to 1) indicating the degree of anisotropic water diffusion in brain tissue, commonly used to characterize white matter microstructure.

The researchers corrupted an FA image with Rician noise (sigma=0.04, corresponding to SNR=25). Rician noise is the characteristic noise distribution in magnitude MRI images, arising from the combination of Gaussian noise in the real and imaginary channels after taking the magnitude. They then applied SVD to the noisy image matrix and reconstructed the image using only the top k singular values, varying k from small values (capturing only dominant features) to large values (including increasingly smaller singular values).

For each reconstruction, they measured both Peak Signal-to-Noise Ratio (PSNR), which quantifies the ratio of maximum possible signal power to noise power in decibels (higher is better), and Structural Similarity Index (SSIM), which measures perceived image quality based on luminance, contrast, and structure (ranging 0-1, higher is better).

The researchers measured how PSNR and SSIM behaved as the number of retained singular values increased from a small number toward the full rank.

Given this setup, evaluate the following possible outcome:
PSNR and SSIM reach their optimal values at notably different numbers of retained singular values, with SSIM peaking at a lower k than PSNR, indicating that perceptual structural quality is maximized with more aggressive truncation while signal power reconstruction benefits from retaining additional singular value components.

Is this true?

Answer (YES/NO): NO